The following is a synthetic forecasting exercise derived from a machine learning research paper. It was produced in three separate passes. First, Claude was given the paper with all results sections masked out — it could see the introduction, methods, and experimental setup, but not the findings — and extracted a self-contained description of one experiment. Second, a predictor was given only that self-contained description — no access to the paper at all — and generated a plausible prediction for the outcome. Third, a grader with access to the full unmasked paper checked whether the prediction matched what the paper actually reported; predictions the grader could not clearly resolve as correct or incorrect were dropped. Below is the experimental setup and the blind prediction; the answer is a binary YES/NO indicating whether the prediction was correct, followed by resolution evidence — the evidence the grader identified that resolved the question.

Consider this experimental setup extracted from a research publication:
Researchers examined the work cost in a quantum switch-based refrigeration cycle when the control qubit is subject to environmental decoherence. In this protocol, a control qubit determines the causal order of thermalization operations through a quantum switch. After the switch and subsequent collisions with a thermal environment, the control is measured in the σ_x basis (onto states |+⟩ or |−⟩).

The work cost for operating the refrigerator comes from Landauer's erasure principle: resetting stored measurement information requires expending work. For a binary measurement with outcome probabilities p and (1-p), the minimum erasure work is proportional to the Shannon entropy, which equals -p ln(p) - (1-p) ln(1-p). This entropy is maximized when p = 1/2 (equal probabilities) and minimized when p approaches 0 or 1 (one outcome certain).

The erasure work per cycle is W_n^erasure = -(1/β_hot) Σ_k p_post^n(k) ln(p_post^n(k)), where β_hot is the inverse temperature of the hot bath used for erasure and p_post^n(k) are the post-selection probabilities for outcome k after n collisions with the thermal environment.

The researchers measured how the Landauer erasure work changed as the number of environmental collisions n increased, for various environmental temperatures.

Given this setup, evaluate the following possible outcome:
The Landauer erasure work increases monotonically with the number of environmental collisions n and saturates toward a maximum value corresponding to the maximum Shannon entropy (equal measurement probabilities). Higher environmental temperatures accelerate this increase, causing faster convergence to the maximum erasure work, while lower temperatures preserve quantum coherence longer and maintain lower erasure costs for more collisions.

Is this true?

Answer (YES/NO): NO